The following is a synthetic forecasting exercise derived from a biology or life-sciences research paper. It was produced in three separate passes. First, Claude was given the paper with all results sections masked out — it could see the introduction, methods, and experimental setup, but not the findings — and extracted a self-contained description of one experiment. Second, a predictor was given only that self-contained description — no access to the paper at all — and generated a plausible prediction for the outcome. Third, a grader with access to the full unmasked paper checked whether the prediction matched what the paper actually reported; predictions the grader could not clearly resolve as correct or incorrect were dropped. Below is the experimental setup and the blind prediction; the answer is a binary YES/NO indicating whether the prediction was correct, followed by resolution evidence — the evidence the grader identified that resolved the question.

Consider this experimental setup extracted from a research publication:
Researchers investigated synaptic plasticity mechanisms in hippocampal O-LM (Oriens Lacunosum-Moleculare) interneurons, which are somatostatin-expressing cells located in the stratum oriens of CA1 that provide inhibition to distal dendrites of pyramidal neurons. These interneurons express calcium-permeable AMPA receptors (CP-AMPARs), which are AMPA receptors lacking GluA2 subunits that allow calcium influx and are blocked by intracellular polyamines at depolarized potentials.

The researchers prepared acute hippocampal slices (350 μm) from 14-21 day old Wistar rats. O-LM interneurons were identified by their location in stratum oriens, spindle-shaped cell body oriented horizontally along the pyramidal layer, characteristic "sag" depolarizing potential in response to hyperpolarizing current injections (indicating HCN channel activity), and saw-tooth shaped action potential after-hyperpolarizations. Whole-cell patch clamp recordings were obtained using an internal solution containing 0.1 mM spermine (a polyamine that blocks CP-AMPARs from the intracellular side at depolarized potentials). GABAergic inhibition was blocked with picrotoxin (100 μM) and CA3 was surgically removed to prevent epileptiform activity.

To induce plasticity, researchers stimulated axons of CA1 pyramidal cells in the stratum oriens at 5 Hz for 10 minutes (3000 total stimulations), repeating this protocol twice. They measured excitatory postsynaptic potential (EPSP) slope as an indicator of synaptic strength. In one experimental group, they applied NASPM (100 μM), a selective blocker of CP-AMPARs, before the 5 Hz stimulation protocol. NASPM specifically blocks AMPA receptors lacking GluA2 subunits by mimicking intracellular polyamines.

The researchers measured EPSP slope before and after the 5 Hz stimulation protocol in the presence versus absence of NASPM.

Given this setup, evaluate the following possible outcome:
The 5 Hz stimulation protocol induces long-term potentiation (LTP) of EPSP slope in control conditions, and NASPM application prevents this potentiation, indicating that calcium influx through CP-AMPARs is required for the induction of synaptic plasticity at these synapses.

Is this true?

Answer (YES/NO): YES